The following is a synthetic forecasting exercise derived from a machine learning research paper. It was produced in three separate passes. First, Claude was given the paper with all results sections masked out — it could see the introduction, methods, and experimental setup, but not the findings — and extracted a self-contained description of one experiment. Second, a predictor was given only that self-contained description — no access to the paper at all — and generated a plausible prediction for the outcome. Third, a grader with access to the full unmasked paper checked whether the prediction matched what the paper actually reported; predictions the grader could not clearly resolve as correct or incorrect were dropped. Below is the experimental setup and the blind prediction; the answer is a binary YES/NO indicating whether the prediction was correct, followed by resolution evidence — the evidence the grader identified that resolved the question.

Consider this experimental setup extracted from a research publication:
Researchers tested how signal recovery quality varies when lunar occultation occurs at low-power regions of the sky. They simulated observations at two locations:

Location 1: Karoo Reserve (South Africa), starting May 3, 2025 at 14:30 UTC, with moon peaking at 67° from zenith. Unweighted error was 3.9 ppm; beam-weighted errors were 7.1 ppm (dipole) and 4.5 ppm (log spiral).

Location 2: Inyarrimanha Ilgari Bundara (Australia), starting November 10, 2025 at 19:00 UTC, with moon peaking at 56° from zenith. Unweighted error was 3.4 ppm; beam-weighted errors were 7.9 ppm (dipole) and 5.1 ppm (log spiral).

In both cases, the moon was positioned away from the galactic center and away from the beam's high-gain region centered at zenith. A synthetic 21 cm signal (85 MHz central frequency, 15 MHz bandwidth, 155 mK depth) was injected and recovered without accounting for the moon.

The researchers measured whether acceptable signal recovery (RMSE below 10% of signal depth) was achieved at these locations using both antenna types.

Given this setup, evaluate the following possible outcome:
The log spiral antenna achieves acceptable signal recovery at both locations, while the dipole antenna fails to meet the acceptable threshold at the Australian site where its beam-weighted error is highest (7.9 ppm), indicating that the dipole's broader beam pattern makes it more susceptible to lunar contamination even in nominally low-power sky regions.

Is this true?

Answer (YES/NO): NO